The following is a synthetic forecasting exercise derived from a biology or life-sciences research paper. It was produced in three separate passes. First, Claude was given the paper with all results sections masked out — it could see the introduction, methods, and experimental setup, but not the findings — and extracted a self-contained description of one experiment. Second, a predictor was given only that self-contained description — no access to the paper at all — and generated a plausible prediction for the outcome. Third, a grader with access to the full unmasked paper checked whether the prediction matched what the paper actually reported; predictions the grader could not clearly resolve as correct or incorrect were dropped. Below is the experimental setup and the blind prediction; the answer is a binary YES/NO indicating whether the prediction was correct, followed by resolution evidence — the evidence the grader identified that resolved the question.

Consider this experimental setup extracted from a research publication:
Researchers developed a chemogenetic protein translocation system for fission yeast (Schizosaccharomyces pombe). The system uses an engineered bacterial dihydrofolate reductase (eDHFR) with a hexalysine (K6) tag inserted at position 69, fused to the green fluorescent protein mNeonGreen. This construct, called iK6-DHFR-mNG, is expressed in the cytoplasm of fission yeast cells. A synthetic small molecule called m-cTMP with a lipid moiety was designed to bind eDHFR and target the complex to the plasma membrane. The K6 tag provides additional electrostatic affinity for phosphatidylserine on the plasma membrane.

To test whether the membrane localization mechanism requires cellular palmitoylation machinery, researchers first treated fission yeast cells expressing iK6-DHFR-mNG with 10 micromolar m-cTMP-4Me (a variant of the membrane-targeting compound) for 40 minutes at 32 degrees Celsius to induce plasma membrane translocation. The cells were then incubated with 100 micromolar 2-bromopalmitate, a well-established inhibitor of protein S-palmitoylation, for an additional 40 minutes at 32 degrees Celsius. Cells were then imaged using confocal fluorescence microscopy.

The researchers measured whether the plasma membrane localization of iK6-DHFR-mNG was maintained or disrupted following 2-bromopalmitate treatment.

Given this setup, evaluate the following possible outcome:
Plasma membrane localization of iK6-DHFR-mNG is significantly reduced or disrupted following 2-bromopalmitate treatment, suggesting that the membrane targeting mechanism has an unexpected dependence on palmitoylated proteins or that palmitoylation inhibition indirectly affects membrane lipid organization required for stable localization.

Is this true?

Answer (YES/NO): NO